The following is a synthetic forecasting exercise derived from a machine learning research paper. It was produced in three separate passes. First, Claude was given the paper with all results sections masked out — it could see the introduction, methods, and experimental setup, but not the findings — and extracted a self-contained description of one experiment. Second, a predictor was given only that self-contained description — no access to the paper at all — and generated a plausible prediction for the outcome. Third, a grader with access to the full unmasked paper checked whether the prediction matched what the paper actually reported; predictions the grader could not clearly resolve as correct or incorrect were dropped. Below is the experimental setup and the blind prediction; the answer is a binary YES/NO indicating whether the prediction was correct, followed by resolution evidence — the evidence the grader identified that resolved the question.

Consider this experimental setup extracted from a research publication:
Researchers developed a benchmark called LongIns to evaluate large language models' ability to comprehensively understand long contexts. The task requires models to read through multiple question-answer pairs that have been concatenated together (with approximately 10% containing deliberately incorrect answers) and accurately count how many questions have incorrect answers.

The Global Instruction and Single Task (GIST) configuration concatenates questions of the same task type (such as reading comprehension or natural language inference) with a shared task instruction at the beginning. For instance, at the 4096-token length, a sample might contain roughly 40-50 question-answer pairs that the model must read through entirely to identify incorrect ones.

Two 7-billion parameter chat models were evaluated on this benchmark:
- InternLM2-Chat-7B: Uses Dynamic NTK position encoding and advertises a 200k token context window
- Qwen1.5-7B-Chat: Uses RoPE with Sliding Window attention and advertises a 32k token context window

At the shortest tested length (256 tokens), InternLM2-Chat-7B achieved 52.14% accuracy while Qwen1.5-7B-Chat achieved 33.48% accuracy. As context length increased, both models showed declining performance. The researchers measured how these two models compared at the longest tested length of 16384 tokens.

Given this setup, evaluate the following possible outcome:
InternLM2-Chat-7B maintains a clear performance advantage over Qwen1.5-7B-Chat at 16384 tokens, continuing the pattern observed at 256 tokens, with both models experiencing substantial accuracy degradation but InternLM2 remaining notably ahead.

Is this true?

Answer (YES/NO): NO